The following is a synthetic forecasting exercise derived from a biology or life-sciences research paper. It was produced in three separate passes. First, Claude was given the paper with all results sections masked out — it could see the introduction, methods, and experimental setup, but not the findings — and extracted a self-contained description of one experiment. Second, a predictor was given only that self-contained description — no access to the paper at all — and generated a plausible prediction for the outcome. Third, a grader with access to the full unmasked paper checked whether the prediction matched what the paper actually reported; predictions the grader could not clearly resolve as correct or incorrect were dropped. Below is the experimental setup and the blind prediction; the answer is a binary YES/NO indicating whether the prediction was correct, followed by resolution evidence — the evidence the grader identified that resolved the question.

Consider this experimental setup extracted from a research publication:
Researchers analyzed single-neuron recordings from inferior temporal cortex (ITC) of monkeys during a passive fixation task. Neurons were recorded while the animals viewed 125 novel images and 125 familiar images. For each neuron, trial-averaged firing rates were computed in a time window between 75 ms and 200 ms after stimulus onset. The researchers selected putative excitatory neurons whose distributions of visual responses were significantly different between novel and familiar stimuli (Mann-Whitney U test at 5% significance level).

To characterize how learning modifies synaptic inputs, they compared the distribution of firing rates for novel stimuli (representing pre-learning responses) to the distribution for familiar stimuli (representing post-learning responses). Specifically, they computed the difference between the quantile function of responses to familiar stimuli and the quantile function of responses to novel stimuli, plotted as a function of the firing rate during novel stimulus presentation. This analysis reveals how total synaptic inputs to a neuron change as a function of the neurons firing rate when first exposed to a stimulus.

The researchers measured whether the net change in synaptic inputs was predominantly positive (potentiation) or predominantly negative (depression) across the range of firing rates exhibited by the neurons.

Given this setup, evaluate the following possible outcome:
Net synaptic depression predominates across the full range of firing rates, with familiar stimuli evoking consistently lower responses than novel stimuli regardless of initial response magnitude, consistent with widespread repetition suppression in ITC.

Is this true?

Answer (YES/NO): NO